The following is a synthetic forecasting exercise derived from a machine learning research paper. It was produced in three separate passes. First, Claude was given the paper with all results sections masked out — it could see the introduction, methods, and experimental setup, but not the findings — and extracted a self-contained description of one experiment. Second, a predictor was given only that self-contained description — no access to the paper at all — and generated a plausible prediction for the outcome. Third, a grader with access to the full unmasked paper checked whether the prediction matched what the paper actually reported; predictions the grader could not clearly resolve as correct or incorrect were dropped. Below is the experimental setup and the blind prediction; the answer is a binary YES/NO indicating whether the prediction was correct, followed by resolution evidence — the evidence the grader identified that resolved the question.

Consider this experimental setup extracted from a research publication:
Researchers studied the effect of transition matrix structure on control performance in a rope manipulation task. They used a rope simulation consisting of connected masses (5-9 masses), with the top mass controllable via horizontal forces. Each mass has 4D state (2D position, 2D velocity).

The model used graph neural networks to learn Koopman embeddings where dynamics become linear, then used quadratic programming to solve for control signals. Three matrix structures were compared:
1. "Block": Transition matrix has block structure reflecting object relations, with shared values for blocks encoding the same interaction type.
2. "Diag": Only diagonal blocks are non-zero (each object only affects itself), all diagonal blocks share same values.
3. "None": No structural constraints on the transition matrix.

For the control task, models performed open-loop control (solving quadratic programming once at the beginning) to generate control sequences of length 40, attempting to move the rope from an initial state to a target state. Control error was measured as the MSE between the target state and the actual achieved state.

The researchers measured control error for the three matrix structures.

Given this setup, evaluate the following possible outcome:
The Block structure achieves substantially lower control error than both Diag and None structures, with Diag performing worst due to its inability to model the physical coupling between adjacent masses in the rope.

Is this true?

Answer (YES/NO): YES